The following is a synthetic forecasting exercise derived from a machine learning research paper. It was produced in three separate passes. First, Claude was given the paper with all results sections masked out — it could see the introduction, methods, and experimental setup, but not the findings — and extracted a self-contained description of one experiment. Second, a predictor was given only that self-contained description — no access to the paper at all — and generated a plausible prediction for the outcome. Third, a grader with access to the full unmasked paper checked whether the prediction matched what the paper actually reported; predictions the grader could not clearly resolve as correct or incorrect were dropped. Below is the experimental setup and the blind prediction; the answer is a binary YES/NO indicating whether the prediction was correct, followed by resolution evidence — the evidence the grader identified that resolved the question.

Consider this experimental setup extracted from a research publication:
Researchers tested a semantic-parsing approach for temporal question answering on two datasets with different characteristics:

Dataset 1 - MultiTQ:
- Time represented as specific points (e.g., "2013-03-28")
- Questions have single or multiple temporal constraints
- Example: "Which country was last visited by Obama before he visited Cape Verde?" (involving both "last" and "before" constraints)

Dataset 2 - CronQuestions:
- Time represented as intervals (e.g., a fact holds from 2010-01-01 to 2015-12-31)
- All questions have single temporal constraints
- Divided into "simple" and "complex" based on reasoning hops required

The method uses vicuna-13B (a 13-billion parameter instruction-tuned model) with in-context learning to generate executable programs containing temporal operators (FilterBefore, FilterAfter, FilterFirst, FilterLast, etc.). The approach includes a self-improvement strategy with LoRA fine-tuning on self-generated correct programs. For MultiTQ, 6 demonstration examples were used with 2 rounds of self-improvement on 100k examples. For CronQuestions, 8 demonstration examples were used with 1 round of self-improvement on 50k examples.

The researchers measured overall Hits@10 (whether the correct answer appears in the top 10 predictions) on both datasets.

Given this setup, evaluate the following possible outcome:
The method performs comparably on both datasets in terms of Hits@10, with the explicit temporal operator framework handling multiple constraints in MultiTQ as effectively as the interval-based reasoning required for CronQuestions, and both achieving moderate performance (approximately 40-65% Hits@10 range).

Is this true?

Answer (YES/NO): NO